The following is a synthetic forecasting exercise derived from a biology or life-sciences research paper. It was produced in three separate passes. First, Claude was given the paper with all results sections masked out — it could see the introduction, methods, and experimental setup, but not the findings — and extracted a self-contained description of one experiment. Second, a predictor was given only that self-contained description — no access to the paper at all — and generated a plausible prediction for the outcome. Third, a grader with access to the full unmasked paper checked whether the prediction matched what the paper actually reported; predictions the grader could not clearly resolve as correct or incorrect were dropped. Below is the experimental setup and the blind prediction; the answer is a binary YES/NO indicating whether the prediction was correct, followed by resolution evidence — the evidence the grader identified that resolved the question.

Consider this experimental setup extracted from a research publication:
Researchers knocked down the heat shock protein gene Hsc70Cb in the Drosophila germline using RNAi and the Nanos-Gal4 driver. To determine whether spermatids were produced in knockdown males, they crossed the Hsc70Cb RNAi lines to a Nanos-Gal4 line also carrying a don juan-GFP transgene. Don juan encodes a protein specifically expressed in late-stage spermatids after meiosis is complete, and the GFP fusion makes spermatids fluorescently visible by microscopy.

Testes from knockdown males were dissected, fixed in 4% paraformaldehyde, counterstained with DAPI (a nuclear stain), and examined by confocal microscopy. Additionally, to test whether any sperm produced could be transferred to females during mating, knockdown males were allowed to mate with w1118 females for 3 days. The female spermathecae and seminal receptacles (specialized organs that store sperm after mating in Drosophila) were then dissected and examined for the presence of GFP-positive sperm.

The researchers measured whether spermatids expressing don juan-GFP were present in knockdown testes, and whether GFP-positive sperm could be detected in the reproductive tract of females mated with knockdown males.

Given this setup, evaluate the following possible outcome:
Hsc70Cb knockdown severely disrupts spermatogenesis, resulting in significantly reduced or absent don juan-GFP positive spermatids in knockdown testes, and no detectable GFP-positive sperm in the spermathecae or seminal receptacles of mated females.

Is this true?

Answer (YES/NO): NO